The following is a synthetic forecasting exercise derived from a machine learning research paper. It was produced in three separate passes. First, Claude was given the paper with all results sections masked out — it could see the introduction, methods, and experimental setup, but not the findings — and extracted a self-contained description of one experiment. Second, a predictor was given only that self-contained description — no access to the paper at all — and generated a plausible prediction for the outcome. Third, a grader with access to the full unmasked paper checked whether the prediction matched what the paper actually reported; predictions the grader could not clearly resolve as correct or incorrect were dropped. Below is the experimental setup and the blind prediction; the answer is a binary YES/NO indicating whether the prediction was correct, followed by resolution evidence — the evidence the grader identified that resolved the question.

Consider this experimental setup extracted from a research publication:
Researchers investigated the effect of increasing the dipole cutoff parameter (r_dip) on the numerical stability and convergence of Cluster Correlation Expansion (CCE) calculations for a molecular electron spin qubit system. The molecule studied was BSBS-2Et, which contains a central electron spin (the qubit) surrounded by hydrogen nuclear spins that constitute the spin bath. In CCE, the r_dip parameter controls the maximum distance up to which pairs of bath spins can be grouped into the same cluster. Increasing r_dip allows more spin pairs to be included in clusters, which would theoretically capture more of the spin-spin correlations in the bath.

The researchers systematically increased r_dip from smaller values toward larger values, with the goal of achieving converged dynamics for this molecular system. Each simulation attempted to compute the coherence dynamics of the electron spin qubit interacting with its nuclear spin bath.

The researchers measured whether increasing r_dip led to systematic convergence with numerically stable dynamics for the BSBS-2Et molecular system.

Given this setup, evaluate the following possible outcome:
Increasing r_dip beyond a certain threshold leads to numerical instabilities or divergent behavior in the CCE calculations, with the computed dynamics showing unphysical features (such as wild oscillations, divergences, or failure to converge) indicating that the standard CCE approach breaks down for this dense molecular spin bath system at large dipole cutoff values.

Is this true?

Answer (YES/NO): YES